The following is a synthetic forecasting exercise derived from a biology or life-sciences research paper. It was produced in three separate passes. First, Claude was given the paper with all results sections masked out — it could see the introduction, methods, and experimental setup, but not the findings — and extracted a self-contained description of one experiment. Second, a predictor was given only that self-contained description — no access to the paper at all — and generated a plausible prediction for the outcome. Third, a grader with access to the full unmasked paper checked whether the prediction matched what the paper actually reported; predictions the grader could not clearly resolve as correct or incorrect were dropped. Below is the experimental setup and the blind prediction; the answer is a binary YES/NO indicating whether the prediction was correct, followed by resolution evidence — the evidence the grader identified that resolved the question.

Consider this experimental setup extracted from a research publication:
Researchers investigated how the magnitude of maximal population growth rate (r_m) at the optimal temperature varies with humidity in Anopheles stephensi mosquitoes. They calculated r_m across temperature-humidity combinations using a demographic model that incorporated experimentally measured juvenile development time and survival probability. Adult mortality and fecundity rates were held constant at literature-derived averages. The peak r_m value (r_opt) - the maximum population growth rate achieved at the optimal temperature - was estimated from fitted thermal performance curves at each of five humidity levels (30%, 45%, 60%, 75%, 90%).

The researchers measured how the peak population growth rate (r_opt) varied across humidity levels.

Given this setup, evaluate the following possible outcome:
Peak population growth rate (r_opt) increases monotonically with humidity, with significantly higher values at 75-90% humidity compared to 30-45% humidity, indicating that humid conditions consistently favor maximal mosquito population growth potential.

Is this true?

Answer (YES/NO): NO